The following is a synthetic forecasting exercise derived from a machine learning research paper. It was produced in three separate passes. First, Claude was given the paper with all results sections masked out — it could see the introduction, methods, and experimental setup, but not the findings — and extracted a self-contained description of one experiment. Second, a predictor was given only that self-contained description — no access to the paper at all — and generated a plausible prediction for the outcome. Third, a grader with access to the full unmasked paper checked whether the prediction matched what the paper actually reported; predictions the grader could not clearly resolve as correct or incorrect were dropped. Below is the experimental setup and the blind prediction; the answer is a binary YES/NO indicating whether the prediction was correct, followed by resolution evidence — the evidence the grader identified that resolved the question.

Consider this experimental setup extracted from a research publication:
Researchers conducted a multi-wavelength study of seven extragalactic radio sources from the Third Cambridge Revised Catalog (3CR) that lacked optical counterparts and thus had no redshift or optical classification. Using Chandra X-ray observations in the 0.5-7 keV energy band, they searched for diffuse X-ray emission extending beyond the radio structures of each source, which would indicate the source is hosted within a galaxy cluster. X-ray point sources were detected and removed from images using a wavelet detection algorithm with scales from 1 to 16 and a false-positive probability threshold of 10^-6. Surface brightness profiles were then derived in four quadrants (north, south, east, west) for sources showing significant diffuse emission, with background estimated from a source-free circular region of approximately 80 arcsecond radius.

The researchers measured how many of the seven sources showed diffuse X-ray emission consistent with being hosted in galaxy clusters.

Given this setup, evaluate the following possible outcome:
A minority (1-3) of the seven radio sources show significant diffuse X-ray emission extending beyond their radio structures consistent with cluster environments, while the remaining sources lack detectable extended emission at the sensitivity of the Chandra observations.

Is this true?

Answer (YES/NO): YES